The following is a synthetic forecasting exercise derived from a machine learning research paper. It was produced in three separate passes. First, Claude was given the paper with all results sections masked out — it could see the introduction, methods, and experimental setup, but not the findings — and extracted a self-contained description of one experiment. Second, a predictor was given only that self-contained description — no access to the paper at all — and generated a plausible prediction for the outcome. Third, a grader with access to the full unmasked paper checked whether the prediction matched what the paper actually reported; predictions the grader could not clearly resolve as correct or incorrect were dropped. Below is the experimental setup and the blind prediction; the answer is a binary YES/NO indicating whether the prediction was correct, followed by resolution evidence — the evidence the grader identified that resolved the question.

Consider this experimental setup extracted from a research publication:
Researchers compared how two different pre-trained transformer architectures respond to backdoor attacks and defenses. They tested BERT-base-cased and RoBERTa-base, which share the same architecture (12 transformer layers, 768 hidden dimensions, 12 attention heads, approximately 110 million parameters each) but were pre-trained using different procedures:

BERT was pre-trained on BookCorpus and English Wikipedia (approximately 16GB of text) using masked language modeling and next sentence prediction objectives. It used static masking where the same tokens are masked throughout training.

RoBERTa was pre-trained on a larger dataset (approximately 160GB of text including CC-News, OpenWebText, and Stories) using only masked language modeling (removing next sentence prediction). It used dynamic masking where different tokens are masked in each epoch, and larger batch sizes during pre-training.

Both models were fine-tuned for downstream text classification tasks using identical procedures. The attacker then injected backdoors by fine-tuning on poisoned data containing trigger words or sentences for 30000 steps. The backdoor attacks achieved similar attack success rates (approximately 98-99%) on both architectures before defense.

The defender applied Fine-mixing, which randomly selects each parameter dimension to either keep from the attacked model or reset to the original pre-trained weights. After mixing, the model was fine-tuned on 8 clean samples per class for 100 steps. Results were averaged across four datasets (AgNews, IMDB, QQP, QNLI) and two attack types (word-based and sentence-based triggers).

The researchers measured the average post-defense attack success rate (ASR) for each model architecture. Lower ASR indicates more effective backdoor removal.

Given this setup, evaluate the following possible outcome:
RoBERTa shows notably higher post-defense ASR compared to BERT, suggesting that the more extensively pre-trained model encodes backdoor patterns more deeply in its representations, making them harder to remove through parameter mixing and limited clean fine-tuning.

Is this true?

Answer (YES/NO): NO